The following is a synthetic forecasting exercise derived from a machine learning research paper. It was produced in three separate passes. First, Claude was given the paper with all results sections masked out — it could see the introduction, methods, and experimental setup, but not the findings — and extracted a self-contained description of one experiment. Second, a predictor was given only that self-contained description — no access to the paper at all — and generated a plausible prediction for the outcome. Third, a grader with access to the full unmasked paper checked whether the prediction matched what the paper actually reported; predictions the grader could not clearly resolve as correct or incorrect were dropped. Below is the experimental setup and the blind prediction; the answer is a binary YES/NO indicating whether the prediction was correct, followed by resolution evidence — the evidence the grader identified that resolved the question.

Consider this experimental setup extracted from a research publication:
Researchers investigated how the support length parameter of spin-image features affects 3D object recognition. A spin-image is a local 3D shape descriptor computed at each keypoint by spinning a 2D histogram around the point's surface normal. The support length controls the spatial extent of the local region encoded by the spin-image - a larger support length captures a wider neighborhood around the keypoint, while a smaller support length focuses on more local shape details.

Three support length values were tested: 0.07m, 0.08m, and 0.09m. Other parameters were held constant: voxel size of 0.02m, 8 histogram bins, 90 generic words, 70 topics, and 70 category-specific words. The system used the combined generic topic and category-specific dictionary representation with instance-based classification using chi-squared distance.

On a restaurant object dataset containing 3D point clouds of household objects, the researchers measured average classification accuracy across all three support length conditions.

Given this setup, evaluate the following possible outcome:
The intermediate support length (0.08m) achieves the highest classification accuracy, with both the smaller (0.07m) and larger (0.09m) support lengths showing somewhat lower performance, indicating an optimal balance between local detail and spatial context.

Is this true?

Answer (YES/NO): NO